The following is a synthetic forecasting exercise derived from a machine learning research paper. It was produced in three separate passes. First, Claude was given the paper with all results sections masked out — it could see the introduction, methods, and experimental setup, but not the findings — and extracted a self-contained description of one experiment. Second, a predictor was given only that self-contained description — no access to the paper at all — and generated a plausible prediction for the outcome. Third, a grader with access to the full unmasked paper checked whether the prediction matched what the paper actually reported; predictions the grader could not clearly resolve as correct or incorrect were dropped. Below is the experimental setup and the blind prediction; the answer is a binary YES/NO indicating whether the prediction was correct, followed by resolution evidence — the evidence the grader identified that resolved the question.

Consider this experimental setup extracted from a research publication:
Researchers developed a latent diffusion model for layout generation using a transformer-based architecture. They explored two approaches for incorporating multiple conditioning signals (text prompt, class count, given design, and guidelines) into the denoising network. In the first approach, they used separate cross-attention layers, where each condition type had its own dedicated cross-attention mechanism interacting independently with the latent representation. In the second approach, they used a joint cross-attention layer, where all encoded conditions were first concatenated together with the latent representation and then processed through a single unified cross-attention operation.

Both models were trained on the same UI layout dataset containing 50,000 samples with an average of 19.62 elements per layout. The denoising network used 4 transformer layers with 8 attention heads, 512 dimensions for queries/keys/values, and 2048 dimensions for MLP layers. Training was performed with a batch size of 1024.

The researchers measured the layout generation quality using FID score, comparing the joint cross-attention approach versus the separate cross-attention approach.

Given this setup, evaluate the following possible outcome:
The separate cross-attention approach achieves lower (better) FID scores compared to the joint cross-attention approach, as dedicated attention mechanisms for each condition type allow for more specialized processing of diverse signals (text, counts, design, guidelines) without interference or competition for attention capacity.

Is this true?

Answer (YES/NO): NO